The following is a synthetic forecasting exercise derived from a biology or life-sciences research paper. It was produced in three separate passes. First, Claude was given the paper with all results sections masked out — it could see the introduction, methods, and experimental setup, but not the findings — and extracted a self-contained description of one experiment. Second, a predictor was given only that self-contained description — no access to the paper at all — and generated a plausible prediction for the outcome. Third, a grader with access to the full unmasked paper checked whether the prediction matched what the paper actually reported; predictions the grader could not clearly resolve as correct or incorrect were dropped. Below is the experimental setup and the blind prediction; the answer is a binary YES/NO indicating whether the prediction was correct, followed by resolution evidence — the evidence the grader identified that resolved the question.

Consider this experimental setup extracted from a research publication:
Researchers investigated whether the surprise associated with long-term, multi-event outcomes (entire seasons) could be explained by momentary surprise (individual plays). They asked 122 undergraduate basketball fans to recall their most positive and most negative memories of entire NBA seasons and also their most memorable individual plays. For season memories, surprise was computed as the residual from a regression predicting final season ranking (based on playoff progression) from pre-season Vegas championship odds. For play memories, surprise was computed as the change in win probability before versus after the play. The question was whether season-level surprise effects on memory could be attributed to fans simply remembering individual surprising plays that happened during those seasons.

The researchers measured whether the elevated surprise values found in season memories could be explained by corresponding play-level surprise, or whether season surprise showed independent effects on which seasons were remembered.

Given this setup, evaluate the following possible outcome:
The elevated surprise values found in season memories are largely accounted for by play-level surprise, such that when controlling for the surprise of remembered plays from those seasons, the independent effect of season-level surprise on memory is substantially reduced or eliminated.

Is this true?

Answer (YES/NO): NO